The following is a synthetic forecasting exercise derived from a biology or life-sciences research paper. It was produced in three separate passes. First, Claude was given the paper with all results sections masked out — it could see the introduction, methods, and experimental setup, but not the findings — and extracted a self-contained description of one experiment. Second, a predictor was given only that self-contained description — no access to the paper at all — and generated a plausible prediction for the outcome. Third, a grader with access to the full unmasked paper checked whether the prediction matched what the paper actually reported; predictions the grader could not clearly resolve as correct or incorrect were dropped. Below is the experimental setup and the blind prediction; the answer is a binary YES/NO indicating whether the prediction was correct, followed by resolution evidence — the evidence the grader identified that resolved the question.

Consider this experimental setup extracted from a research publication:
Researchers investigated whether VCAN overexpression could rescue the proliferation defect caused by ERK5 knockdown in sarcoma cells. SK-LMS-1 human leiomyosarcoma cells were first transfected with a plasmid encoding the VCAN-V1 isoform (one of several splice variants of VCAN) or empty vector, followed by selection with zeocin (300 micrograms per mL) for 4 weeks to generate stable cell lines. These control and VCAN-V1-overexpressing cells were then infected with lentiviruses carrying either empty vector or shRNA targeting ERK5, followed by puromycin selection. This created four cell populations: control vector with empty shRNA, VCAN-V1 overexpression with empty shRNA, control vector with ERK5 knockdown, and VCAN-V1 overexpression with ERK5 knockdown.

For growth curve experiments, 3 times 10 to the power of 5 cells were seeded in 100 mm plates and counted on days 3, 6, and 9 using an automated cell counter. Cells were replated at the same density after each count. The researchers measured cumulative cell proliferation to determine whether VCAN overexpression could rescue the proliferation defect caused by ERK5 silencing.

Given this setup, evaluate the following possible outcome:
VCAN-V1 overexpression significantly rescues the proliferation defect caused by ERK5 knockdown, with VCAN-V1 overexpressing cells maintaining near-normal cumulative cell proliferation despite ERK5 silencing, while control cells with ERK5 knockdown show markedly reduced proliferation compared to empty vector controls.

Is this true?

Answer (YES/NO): YES